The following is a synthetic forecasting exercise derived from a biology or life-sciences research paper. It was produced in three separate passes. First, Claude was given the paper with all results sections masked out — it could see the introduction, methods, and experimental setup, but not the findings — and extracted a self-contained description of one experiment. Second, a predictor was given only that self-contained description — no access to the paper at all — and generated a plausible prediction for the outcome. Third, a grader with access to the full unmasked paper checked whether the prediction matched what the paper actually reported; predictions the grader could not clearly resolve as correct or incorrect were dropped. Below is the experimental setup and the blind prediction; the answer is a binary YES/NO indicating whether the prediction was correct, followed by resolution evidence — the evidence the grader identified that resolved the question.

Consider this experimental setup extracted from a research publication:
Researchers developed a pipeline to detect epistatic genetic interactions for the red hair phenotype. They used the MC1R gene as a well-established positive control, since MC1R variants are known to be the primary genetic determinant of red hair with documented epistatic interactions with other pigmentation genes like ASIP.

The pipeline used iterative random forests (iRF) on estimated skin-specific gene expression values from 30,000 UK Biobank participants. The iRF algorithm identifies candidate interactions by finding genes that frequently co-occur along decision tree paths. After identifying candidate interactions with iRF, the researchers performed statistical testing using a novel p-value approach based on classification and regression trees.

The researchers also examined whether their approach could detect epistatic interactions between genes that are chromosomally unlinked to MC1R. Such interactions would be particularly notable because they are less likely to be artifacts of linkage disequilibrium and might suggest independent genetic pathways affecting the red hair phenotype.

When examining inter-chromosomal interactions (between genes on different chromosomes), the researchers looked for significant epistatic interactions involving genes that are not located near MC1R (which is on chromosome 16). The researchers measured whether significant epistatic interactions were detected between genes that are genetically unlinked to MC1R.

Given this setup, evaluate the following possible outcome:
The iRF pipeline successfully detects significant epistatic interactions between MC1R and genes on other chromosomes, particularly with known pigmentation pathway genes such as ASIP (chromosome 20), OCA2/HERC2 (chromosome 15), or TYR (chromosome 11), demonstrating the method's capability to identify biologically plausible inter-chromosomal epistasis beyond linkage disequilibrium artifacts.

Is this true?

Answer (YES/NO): YES